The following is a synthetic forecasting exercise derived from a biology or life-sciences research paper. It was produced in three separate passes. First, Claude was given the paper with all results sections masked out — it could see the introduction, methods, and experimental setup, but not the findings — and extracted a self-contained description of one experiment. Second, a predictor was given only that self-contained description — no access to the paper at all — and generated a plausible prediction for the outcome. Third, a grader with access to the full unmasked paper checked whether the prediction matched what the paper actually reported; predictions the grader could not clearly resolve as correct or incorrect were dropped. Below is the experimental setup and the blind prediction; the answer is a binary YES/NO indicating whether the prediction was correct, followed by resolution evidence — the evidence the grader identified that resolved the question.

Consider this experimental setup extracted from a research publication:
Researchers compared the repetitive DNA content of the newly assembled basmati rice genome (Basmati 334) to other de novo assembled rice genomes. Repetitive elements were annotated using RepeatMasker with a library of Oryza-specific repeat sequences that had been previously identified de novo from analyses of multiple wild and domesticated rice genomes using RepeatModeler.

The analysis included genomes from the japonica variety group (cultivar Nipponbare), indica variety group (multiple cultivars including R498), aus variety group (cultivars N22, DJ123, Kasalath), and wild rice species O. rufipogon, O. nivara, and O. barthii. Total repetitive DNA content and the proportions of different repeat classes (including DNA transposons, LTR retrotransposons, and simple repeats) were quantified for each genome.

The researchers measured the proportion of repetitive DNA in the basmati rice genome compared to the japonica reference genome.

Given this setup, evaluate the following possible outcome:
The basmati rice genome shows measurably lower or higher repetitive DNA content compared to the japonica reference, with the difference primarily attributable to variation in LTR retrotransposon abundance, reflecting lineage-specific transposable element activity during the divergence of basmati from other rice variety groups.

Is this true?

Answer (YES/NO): NO